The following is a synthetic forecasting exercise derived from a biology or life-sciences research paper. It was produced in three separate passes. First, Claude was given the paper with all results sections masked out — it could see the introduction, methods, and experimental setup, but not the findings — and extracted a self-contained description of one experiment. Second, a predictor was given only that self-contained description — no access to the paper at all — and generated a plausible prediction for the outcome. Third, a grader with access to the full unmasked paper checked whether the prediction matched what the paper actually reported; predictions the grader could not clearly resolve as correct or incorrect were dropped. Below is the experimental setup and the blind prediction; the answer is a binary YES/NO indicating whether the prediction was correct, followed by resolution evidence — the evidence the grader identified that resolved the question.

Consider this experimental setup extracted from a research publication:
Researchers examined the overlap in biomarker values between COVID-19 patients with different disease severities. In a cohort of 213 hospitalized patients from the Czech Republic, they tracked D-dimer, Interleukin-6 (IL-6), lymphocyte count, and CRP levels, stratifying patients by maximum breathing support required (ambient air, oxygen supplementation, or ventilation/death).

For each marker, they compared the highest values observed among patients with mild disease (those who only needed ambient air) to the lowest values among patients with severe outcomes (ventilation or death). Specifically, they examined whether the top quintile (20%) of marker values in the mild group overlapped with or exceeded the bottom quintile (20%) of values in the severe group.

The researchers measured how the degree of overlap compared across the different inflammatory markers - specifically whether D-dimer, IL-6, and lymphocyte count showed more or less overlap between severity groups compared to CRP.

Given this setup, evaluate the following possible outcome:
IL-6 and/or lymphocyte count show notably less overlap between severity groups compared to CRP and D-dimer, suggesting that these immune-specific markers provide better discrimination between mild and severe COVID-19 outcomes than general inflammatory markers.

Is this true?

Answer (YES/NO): NO